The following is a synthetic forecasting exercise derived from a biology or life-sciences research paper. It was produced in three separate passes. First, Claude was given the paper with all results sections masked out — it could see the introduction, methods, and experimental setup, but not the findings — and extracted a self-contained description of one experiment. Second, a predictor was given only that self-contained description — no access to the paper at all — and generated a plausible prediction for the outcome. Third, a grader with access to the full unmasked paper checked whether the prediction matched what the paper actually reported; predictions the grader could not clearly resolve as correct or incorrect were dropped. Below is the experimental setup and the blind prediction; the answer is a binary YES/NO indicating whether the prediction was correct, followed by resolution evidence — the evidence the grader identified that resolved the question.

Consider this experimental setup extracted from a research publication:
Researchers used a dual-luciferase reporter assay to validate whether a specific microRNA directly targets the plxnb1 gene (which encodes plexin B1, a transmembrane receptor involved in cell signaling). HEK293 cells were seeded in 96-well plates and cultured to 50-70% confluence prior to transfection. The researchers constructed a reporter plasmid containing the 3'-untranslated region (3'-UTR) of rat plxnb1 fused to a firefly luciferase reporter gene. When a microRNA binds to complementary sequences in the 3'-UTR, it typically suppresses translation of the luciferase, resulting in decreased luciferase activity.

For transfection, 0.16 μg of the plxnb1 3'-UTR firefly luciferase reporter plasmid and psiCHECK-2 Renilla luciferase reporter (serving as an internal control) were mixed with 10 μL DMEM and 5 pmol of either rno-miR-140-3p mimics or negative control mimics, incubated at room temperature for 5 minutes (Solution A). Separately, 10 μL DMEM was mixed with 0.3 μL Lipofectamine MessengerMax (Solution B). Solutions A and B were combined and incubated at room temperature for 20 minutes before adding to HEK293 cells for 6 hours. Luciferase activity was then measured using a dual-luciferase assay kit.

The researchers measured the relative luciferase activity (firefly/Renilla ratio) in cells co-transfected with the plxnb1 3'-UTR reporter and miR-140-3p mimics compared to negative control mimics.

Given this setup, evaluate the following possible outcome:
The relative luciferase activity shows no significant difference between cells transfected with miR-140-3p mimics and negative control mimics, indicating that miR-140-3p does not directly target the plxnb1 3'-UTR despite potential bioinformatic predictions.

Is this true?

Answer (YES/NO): NO